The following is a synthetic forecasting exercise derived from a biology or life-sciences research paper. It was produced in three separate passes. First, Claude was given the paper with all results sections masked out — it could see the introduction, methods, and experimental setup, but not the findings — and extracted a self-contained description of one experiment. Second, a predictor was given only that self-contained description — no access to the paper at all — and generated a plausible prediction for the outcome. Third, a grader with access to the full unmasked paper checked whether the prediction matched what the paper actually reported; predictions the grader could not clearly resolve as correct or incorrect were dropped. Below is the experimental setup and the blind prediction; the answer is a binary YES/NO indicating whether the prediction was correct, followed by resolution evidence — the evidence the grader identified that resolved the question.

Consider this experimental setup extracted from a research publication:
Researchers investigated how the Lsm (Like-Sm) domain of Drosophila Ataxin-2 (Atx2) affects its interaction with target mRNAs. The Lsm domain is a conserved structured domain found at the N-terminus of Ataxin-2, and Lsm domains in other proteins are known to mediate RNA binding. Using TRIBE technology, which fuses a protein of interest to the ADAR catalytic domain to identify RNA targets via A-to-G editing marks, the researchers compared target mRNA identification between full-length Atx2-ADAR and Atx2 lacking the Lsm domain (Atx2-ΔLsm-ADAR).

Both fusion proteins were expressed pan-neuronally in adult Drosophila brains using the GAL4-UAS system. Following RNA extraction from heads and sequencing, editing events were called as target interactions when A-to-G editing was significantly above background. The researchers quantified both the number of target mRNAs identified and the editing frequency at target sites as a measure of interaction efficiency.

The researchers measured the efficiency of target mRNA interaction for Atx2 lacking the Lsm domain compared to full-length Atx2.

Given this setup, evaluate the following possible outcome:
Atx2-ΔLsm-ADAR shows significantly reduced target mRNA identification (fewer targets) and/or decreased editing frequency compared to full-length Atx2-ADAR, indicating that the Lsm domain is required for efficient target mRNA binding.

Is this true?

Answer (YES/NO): NO